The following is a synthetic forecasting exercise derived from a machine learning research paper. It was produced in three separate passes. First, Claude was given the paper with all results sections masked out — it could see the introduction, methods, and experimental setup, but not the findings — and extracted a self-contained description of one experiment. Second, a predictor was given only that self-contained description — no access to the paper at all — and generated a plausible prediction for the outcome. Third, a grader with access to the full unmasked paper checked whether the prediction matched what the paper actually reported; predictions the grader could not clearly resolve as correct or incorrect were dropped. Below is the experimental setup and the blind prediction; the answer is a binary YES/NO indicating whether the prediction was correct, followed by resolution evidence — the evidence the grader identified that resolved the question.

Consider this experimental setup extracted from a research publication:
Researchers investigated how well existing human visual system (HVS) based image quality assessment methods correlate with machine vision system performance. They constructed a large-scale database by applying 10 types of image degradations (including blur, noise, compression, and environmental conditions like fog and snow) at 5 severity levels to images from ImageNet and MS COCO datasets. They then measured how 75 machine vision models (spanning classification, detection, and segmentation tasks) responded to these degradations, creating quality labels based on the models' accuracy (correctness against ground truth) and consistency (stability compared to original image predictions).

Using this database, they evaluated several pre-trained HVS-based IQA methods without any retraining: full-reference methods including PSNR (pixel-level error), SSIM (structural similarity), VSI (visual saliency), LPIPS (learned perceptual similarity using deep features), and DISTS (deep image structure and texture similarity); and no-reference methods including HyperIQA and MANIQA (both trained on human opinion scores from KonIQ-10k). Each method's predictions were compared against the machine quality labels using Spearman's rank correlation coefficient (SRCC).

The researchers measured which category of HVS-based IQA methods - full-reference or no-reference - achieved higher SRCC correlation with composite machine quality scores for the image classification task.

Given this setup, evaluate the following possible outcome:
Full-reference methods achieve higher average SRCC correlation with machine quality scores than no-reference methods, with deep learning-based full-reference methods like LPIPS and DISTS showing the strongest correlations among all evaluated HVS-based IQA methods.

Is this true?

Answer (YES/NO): NO